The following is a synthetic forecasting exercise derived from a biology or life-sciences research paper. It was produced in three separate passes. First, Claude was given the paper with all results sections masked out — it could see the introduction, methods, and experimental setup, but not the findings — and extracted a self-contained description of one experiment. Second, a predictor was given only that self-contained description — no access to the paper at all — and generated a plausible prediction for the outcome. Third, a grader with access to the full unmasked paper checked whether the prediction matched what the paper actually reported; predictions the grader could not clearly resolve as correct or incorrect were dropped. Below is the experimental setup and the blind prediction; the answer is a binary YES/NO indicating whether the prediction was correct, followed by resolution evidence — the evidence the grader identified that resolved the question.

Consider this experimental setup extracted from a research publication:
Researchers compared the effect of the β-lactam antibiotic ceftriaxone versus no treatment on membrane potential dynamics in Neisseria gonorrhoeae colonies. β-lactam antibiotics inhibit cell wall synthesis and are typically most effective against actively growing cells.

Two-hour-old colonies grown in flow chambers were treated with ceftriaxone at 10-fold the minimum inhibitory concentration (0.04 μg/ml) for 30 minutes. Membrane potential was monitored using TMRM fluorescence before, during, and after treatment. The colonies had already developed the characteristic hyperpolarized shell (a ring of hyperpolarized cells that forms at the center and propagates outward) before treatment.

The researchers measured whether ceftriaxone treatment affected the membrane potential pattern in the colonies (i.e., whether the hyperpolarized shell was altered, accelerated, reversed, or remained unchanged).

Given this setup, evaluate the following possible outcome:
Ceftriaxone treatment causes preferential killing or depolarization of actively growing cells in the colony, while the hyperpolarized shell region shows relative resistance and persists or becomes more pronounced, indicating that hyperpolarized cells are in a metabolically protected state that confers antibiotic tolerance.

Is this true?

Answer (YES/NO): NO